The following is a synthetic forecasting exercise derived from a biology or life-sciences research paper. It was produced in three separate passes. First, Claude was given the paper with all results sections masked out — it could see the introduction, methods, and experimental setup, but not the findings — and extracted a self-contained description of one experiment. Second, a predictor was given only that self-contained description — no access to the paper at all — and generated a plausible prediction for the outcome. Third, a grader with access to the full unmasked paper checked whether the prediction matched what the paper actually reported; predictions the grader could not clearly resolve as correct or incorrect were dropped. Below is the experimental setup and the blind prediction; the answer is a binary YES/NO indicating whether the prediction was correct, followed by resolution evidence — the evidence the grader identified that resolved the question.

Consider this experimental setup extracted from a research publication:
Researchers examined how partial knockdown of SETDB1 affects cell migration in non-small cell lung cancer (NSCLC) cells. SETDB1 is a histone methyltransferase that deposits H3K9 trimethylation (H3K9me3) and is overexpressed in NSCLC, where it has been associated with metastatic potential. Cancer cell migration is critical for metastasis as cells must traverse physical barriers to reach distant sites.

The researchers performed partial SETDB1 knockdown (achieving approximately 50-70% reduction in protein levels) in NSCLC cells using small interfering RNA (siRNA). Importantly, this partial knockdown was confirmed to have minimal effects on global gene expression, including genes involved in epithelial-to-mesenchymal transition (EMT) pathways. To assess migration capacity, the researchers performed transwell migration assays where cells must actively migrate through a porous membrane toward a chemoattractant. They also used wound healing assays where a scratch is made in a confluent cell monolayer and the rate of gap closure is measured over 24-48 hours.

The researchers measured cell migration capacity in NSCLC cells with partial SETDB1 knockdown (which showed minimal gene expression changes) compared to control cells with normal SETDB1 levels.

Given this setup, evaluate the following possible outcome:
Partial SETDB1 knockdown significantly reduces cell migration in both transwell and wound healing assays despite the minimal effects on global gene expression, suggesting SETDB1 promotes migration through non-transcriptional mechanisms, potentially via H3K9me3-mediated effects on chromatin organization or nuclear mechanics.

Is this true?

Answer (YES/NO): YES